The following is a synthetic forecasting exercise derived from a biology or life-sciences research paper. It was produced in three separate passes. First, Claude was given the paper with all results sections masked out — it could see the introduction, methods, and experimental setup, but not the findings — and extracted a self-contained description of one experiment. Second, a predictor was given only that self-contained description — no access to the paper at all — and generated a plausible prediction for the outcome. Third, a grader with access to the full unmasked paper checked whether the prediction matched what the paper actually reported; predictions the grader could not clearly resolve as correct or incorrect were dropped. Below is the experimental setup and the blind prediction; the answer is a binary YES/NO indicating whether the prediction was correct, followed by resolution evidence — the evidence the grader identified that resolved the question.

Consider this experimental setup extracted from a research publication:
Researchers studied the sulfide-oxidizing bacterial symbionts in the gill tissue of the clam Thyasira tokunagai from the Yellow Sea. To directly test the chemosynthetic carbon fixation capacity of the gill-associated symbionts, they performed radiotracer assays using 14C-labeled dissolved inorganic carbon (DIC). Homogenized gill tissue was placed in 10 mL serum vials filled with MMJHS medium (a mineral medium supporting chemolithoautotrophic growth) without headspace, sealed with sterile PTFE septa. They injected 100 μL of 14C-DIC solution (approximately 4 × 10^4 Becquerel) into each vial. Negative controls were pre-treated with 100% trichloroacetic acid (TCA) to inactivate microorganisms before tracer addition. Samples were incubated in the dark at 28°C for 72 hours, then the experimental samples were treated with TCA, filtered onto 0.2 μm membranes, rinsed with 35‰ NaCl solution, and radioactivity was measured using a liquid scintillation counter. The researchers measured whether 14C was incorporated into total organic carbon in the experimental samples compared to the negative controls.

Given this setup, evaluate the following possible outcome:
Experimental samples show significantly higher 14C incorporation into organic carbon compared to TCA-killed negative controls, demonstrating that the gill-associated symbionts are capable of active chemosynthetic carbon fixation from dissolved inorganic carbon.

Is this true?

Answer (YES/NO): YES